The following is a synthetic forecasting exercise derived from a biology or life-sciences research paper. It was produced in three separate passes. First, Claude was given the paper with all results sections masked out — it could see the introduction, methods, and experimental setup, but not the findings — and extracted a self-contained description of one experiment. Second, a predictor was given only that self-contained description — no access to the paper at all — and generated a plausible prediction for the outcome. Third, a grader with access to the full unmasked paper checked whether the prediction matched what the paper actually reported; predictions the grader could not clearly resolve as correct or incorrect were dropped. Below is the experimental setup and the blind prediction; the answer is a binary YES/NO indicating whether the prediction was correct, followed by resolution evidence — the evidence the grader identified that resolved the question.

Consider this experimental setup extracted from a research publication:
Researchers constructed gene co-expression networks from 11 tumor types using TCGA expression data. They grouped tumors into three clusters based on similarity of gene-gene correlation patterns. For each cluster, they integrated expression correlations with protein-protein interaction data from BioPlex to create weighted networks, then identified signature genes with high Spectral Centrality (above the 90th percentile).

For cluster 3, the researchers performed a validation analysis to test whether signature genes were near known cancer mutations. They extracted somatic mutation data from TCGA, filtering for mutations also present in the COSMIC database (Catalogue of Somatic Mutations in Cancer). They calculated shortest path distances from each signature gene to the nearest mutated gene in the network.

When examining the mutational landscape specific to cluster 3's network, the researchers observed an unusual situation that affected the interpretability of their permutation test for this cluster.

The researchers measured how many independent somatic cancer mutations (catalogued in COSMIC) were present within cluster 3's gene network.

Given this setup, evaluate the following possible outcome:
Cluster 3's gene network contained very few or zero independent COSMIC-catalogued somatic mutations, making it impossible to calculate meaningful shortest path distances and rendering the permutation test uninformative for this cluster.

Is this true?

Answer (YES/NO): YES